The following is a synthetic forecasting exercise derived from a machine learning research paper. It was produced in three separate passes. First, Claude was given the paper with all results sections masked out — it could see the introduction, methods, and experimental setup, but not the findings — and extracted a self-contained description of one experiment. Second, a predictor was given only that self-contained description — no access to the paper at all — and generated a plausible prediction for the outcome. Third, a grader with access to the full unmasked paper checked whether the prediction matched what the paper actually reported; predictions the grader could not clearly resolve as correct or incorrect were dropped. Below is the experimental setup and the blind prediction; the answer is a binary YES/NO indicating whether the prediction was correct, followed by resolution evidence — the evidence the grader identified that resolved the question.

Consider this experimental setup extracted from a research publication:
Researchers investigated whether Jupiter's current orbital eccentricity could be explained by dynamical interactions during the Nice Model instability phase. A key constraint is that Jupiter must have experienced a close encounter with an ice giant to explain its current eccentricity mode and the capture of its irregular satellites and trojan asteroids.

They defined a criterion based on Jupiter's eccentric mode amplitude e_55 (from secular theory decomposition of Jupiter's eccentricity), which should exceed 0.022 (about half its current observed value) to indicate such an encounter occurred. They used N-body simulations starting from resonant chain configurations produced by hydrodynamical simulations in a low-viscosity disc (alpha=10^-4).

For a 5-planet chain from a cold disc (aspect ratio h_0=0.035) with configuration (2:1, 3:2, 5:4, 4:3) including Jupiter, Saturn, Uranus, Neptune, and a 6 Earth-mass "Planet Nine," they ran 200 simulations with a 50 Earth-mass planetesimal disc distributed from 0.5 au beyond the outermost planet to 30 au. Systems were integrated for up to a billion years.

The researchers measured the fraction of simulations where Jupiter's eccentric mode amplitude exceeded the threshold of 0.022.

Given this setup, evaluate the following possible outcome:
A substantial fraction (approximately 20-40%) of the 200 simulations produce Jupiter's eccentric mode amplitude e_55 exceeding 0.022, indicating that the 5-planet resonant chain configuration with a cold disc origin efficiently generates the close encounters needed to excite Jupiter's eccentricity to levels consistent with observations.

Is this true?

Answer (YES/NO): NO